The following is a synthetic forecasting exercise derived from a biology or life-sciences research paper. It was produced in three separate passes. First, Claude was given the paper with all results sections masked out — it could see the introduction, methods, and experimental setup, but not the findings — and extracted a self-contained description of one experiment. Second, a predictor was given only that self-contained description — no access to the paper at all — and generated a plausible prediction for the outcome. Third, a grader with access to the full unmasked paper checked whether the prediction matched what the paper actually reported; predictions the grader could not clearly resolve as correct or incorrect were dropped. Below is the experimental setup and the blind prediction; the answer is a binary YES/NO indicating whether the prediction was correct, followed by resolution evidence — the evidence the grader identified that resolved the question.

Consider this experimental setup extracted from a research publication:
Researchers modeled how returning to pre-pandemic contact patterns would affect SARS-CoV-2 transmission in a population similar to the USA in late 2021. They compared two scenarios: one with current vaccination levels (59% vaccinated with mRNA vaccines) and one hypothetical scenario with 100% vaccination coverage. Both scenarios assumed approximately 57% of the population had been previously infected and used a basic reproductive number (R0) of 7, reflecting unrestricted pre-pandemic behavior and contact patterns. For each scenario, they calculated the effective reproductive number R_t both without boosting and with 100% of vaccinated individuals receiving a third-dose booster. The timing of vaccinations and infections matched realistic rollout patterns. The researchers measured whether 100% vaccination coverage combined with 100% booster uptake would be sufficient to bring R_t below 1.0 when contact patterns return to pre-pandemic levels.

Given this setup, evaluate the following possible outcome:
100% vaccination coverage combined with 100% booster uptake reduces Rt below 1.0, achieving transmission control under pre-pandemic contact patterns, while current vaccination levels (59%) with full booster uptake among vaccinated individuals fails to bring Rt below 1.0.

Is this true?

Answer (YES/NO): YES